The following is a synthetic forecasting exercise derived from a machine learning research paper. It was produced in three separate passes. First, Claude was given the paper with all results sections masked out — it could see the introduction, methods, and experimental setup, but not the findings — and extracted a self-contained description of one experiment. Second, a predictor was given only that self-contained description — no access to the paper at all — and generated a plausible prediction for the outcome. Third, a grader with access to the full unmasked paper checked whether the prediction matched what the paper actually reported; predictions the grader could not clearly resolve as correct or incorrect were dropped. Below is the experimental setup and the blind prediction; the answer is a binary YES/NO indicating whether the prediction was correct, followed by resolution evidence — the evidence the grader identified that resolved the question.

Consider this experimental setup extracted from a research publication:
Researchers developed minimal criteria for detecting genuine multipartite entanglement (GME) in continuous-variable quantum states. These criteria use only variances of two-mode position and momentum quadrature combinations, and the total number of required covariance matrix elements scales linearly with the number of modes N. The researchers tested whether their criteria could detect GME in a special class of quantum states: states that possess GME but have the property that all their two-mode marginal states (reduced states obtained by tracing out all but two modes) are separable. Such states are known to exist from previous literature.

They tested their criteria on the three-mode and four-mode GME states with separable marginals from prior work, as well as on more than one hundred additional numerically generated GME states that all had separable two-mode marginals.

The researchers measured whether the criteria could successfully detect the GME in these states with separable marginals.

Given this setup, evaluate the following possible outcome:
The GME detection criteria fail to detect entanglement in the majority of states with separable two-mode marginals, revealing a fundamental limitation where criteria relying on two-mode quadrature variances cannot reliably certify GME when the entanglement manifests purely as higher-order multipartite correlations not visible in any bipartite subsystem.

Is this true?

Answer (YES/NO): YES